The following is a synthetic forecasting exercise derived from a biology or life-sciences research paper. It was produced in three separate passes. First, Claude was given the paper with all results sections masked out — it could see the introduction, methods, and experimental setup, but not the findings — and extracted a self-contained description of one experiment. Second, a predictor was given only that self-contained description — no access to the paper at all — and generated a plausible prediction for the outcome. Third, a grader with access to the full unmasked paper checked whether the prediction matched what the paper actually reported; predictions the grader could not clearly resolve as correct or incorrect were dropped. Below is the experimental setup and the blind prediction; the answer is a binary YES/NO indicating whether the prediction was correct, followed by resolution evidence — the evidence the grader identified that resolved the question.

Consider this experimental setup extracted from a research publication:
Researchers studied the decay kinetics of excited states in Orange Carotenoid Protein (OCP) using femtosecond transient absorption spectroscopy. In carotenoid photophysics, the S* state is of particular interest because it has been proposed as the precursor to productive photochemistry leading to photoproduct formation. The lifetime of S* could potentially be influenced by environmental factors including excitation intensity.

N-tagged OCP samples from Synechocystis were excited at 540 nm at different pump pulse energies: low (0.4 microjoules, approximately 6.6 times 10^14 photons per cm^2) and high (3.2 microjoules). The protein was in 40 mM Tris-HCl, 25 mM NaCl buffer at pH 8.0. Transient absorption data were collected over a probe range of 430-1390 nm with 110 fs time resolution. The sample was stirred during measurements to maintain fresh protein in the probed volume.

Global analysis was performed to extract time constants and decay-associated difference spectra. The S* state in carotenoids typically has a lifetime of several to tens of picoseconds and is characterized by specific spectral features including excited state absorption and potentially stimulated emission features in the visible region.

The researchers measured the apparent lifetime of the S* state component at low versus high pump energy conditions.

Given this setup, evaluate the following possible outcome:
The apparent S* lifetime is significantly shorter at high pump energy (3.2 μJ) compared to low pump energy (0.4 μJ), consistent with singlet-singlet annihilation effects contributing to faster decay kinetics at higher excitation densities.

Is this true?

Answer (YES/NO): NO